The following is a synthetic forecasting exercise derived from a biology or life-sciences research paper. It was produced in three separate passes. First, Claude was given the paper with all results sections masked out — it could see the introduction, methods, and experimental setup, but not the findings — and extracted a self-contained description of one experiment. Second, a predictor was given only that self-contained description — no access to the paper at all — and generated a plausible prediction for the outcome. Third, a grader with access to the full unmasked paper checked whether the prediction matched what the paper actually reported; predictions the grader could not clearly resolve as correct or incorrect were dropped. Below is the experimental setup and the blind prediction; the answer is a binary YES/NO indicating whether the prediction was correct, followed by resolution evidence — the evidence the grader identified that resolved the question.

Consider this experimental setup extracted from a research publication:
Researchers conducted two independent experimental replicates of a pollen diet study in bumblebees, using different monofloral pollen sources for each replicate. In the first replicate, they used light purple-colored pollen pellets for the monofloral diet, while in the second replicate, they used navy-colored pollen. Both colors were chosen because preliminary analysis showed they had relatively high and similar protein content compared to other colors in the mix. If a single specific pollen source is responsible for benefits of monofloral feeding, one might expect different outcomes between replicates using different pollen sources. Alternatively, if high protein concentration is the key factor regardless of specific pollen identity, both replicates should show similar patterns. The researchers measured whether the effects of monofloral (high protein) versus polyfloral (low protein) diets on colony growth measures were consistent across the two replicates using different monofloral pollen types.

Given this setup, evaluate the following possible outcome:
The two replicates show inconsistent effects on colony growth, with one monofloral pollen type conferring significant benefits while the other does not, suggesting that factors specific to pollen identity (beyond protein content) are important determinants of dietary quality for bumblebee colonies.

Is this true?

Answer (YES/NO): NO